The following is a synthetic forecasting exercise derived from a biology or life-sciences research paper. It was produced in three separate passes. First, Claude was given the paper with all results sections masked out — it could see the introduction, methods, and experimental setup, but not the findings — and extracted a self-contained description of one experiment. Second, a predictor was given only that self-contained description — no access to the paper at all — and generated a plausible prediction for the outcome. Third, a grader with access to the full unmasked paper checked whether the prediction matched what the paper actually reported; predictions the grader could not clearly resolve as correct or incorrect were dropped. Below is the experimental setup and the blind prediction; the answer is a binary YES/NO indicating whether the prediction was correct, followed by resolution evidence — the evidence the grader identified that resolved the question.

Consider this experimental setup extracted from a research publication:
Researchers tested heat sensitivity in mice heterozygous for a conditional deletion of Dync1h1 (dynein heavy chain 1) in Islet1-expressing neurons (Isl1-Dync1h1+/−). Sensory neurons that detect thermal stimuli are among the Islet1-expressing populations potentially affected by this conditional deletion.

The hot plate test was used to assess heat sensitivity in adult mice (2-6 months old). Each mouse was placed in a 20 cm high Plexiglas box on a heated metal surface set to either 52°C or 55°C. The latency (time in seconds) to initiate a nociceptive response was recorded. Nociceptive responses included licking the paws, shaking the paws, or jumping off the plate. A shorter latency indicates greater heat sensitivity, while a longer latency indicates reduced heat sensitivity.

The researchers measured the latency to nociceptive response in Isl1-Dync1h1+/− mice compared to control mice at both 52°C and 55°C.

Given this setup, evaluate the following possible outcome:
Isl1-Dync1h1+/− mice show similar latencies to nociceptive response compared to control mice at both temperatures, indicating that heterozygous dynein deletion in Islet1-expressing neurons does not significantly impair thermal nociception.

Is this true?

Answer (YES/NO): YES